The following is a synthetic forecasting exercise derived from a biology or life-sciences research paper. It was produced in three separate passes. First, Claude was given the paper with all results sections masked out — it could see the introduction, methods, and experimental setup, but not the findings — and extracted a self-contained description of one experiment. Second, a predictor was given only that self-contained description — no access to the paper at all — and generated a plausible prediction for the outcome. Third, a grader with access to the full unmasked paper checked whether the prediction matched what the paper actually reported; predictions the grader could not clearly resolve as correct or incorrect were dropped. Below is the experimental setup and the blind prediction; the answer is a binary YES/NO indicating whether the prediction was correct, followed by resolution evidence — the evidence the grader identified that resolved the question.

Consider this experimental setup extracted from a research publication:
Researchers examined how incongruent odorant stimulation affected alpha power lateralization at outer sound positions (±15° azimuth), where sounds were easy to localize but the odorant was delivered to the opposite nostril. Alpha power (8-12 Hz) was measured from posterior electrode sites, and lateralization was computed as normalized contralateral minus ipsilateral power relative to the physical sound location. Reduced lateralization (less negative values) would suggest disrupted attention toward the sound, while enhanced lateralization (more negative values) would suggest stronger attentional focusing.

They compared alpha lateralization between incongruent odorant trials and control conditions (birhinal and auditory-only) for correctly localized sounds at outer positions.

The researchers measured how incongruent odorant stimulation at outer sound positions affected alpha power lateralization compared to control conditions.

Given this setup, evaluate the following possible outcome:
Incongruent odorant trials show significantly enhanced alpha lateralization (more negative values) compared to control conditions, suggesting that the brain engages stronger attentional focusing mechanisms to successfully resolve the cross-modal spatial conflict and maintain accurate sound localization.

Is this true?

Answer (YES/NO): NO